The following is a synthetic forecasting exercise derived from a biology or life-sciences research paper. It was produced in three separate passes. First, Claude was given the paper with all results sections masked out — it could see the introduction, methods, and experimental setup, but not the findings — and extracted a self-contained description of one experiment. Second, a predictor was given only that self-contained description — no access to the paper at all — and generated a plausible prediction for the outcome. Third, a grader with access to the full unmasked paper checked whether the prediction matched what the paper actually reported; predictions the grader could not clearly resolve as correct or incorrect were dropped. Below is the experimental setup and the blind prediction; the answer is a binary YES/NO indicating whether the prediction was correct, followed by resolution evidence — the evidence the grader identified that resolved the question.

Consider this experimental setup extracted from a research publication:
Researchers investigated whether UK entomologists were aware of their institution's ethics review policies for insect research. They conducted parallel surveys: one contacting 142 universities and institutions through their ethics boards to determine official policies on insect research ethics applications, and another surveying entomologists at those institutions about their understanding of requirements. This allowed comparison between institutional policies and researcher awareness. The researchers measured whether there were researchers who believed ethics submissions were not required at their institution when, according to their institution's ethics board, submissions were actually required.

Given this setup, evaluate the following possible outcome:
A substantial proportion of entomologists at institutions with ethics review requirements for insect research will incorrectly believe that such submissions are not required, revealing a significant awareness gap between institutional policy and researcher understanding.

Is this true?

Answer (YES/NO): NO